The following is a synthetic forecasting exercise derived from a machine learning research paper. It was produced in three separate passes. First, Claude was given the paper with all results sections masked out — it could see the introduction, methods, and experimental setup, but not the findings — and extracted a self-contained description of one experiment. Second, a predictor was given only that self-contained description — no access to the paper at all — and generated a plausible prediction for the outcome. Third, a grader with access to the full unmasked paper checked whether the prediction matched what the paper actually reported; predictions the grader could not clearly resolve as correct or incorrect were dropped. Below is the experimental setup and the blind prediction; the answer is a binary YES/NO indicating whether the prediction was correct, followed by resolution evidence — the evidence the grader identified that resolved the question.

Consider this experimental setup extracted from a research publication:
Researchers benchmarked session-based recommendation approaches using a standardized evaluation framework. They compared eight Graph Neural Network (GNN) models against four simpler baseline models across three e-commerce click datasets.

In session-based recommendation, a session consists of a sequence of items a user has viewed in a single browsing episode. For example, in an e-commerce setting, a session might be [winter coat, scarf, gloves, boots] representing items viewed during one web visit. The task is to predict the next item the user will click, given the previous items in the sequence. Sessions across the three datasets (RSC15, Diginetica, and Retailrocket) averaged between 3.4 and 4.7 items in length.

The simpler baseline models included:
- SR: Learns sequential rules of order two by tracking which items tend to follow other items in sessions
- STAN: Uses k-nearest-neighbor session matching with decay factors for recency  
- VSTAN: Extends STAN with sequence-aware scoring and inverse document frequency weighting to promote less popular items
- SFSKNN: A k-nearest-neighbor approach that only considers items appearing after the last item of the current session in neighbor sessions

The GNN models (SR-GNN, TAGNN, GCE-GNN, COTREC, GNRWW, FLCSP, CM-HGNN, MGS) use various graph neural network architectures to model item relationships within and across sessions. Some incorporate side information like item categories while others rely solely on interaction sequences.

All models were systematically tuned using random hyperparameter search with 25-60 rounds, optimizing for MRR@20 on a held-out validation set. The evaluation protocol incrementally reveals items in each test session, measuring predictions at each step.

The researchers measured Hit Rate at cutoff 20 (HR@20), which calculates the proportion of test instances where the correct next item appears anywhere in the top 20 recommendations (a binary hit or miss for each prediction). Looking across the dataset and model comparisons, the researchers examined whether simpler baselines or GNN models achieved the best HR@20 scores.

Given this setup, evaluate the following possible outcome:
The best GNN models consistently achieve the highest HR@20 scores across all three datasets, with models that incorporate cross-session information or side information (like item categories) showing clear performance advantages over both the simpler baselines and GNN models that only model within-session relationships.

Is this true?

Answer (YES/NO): NO